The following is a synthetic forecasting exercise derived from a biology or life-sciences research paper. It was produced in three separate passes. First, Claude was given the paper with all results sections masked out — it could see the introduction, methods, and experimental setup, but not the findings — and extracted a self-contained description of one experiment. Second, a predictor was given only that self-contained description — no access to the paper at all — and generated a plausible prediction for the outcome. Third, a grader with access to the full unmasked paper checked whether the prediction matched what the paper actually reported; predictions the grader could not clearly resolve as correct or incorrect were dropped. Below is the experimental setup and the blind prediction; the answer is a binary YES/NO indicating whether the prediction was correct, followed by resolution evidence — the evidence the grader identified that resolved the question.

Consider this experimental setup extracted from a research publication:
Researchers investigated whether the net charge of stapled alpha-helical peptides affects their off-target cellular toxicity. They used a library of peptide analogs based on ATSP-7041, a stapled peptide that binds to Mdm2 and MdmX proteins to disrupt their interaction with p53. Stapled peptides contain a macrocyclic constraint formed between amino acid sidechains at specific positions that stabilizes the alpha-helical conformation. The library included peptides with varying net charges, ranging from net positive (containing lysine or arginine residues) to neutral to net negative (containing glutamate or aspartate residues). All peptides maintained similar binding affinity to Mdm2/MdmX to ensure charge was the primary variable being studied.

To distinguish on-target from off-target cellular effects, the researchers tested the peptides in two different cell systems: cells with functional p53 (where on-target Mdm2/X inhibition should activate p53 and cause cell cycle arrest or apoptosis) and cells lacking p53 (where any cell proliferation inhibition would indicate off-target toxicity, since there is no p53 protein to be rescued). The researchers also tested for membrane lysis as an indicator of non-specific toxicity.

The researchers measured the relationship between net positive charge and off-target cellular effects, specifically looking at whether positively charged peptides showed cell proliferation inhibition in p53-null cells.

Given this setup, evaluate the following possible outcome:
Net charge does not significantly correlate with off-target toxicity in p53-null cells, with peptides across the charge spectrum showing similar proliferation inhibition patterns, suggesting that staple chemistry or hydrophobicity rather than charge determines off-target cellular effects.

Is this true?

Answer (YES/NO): NO